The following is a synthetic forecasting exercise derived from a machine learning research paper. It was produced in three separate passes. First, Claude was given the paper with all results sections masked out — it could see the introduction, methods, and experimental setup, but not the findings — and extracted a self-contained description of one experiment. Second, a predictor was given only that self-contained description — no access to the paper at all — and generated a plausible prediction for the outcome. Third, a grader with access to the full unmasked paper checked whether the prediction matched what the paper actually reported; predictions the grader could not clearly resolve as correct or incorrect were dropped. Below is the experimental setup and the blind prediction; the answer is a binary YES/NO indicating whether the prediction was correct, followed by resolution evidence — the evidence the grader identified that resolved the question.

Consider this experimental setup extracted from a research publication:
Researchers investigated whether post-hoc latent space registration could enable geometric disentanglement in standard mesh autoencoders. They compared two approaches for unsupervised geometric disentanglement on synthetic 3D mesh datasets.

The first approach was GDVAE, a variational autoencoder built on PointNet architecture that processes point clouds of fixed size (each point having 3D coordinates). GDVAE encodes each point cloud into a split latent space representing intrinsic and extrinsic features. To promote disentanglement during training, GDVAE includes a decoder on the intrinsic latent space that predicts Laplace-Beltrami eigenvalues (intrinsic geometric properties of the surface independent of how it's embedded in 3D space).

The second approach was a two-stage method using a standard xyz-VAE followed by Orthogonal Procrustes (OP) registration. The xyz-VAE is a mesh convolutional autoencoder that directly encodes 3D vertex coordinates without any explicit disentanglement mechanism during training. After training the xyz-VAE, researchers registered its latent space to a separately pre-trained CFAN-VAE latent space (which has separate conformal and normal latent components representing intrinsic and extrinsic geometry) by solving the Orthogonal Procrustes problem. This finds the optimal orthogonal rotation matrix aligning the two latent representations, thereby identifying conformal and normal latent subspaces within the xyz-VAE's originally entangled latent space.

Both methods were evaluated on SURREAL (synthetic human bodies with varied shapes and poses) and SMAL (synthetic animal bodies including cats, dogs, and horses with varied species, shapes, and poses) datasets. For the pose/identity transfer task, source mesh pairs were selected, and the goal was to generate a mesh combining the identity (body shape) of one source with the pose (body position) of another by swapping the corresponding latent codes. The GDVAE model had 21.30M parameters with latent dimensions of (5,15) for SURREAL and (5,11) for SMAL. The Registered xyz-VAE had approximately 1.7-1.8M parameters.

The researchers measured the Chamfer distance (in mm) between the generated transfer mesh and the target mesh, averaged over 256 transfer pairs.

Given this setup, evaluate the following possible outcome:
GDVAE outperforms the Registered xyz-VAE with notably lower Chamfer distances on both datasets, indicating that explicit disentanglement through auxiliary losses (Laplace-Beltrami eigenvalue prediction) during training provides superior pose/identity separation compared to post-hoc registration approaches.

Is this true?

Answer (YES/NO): NO